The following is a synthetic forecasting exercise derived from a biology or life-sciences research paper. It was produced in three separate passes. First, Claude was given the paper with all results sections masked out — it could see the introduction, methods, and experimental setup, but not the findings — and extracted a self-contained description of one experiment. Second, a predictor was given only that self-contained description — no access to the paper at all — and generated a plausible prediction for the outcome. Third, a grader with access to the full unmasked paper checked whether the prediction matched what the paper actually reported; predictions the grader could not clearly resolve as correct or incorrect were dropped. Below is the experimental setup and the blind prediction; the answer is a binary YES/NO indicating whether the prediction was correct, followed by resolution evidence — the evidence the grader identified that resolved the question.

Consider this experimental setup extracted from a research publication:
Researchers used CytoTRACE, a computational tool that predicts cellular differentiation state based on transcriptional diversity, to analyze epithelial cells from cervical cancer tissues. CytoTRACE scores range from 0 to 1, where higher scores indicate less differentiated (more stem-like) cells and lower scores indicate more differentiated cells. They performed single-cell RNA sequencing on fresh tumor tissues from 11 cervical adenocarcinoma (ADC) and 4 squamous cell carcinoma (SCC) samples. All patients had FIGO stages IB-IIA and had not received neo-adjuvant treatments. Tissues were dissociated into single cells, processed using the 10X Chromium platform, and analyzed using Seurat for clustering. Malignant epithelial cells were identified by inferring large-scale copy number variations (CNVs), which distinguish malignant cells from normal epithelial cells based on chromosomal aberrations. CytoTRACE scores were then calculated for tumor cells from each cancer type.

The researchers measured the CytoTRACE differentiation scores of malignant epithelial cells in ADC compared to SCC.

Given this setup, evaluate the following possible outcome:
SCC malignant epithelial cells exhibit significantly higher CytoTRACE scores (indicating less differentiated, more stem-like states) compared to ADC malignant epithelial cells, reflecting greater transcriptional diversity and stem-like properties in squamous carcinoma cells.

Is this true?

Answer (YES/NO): NO